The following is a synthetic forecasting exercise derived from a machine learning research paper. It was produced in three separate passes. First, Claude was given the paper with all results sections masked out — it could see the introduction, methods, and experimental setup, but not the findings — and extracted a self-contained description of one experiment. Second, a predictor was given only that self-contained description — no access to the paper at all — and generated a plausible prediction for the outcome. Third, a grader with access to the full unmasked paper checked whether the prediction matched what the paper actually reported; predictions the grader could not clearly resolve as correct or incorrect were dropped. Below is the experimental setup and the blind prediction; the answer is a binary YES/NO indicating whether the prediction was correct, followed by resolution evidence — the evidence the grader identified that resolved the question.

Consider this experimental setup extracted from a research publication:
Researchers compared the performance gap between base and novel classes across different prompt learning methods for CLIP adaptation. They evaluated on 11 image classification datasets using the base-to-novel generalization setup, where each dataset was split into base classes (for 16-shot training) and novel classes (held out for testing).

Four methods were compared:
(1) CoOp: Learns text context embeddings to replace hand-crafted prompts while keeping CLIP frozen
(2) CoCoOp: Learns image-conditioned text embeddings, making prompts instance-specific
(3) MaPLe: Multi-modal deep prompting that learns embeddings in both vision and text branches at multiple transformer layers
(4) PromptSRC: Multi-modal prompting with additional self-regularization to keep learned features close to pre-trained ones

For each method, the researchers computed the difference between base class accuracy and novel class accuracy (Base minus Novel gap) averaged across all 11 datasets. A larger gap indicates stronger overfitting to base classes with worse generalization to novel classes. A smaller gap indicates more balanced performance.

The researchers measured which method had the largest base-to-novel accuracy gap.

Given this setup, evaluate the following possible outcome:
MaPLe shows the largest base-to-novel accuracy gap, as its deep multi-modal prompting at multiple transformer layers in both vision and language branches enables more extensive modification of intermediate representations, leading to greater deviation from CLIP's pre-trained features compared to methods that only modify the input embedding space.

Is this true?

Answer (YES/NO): NO